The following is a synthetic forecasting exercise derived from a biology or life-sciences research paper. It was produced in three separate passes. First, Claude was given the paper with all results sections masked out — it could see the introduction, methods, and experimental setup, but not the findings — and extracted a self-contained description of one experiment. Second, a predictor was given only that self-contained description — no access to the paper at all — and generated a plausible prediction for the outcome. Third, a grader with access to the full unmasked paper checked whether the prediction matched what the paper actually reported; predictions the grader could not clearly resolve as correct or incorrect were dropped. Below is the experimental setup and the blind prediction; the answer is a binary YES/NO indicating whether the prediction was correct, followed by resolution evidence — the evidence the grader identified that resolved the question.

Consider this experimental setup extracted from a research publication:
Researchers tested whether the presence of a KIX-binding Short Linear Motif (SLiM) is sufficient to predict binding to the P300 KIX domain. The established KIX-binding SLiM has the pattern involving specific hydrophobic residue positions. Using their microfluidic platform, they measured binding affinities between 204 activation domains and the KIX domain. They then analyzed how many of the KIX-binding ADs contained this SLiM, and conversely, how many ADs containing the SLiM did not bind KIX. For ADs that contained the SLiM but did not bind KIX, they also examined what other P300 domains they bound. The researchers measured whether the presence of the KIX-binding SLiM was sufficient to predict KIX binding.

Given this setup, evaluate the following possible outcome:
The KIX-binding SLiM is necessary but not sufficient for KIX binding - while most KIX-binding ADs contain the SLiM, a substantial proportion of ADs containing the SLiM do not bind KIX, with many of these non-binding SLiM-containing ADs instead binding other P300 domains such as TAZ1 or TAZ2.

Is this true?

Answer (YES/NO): NO